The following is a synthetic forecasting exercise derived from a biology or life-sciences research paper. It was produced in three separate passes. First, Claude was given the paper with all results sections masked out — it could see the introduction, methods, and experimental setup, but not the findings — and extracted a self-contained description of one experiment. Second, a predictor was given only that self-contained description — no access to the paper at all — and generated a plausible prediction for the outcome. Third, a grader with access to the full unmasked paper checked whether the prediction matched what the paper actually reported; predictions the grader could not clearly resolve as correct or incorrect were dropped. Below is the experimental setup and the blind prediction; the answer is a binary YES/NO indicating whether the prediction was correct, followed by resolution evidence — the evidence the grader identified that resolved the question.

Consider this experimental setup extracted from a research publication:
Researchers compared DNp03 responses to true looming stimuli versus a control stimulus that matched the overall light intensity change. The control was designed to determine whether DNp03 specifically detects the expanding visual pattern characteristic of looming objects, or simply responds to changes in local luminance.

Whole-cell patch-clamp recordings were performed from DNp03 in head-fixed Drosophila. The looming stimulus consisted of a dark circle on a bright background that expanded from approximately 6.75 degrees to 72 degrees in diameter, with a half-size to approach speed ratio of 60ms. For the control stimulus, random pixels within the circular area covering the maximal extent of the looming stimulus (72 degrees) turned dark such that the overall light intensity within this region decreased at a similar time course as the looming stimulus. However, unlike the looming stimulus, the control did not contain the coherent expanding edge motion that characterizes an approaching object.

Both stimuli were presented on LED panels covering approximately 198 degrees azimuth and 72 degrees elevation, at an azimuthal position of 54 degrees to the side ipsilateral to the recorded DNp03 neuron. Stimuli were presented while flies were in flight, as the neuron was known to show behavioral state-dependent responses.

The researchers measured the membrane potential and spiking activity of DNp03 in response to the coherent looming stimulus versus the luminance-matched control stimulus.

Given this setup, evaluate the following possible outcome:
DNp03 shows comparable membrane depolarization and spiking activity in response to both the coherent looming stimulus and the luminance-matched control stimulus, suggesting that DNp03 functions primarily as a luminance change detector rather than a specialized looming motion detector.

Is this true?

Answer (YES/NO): NO